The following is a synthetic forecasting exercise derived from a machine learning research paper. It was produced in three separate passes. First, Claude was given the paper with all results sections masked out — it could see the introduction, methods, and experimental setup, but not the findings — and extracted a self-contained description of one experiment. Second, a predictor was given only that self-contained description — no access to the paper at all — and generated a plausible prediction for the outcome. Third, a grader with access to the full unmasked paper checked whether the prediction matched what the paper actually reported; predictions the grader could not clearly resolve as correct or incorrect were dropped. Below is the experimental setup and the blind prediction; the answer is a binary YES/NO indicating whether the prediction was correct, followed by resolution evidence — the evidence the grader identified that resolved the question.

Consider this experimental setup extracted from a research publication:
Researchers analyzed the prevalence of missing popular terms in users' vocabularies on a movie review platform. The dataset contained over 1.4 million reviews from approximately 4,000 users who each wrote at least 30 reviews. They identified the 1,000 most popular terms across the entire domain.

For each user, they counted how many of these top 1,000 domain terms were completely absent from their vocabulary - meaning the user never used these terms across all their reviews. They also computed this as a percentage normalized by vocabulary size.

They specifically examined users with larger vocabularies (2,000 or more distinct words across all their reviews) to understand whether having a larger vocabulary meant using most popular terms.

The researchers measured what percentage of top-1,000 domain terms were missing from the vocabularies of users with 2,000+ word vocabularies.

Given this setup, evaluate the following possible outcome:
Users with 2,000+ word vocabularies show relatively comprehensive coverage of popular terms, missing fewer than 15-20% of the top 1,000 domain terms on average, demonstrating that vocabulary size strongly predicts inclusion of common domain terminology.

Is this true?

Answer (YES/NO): NO